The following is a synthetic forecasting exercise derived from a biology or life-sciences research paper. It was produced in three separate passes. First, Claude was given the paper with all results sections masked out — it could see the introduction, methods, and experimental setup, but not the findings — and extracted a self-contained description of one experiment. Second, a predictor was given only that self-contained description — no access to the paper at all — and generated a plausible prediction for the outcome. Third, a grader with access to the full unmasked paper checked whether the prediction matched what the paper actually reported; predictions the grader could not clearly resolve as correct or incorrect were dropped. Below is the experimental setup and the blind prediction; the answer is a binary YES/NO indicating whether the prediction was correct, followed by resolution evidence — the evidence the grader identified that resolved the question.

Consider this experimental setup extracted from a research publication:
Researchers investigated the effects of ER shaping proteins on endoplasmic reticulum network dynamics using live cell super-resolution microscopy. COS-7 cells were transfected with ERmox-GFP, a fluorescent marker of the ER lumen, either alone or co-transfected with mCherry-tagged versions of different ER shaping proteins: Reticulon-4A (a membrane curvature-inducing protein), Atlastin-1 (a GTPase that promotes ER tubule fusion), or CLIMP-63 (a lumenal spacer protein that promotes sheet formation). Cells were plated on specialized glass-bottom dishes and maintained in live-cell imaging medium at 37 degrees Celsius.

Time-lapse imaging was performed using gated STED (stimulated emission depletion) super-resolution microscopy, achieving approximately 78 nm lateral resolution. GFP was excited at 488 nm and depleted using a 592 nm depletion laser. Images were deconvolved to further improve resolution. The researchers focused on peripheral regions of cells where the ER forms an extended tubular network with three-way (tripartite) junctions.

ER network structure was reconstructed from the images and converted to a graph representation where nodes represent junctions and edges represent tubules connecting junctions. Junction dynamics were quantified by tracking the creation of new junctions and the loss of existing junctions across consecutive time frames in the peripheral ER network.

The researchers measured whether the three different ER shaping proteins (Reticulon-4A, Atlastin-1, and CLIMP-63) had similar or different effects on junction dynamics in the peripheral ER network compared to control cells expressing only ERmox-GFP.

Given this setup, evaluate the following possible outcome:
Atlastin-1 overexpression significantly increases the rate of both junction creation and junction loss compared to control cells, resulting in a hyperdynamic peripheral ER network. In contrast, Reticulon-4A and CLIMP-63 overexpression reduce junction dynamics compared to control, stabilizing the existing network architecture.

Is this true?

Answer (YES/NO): NO